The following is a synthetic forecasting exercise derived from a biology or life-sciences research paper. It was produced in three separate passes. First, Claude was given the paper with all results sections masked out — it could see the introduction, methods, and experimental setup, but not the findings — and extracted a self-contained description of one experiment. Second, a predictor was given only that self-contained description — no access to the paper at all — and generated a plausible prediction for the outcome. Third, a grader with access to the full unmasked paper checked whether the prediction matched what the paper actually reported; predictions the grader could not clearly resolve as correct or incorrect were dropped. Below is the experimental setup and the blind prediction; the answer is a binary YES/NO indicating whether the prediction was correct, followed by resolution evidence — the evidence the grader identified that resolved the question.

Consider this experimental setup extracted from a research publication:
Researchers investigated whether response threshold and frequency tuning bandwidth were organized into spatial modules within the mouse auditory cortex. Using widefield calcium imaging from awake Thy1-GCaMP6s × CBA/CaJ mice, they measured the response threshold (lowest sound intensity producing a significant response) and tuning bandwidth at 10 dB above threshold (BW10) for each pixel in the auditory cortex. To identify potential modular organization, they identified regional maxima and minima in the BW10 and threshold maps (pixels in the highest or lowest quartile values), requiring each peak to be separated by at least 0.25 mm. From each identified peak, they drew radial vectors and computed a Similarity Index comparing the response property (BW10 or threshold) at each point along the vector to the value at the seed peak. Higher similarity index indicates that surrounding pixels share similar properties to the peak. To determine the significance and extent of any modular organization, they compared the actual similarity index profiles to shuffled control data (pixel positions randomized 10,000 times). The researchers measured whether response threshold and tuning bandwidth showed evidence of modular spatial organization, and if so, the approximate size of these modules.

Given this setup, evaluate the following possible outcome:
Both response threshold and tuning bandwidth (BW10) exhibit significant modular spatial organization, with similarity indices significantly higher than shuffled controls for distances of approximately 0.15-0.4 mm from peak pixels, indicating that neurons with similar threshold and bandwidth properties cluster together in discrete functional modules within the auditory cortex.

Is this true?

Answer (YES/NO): YES